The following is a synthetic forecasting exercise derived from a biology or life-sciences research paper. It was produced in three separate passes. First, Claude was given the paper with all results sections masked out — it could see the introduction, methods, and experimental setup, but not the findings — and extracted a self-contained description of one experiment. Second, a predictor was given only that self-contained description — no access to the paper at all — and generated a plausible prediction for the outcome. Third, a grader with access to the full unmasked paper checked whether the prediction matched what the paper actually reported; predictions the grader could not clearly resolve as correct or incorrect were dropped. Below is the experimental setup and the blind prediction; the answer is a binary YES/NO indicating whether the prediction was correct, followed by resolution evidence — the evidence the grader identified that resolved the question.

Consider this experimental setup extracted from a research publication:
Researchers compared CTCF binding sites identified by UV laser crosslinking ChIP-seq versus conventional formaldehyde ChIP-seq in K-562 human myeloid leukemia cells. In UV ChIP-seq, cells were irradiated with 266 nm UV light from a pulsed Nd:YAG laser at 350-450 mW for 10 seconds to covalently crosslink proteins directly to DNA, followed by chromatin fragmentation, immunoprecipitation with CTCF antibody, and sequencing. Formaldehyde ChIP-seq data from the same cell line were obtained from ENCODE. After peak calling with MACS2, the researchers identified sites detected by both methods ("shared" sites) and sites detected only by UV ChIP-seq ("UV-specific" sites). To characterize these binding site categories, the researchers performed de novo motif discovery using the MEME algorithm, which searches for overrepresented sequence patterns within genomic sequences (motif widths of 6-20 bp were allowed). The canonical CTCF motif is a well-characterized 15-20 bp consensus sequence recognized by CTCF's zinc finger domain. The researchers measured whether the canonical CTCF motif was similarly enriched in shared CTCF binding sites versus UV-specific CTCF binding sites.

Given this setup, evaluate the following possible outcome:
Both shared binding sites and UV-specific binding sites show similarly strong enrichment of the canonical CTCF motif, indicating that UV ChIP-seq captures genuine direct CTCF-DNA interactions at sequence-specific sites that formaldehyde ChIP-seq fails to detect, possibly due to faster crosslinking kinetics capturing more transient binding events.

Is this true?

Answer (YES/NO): NO